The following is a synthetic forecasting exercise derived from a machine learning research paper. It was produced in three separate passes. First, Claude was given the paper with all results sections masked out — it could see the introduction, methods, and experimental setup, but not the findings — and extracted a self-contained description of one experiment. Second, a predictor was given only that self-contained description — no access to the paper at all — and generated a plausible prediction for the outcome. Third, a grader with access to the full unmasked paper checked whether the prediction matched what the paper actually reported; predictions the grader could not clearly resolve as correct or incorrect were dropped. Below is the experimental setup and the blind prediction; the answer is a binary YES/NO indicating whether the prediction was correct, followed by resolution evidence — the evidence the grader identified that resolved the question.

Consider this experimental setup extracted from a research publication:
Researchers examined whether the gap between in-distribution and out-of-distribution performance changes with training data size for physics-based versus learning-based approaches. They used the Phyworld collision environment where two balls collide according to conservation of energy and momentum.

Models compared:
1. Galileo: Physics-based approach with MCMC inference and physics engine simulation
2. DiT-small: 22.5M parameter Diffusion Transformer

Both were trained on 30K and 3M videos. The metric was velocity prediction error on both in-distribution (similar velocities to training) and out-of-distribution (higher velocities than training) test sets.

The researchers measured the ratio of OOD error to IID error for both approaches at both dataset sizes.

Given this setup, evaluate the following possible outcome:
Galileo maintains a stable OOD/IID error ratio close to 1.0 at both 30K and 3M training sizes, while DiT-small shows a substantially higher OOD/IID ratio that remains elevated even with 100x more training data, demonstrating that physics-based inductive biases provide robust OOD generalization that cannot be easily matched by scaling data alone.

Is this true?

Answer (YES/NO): YES